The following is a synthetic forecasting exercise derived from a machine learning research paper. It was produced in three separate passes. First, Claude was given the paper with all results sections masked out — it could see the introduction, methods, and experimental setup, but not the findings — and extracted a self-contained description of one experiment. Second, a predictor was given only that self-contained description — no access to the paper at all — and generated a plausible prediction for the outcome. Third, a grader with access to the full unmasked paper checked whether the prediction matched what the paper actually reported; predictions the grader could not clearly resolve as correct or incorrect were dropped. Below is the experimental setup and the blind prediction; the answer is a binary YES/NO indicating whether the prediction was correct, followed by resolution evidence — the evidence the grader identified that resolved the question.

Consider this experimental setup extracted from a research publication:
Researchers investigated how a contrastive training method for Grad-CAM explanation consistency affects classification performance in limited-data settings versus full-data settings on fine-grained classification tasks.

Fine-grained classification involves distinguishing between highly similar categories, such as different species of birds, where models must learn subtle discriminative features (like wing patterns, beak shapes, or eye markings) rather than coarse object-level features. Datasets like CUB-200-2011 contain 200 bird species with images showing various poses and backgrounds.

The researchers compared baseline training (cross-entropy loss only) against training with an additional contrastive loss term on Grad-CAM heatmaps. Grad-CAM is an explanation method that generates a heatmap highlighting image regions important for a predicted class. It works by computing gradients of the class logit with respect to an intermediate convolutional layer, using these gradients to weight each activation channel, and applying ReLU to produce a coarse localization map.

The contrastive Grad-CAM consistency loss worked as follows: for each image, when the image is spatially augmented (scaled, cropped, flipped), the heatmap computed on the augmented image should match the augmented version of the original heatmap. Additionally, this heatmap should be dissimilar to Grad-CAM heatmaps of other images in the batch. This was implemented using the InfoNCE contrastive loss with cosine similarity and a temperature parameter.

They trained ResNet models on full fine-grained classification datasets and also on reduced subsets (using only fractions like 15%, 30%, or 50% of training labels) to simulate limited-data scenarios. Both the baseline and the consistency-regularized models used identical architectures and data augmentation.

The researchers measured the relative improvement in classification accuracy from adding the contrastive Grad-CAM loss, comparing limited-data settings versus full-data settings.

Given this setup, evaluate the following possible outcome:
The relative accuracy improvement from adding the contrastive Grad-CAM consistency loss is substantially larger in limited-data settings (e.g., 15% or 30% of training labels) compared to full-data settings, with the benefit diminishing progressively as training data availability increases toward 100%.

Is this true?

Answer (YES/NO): NO